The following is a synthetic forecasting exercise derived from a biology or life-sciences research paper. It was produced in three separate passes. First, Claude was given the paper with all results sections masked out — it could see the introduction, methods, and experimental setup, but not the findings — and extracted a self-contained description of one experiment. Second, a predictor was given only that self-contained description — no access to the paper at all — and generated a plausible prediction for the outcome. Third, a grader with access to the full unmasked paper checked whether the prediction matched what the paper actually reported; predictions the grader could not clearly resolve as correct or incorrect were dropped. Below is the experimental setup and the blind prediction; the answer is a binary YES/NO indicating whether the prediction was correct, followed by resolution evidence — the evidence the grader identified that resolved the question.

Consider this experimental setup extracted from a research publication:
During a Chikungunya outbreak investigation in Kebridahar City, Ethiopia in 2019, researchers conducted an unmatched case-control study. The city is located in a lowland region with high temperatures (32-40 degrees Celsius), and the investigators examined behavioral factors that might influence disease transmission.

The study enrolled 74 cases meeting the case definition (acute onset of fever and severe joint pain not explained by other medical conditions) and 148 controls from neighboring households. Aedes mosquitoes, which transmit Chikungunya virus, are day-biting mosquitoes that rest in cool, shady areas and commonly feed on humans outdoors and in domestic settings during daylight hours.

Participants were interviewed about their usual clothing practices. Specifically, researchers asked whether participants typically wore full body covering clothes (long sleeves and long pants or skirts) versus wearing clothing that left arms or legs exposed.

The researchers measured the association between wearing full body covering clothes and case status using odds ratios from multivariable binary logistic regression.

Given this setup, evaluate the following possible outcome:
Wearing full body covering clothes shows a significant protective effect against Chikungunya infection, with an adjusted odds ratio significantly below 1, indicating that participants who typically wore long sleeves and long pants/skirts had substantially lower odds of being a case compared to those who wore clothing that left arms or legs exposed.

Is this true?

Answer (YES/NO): YES